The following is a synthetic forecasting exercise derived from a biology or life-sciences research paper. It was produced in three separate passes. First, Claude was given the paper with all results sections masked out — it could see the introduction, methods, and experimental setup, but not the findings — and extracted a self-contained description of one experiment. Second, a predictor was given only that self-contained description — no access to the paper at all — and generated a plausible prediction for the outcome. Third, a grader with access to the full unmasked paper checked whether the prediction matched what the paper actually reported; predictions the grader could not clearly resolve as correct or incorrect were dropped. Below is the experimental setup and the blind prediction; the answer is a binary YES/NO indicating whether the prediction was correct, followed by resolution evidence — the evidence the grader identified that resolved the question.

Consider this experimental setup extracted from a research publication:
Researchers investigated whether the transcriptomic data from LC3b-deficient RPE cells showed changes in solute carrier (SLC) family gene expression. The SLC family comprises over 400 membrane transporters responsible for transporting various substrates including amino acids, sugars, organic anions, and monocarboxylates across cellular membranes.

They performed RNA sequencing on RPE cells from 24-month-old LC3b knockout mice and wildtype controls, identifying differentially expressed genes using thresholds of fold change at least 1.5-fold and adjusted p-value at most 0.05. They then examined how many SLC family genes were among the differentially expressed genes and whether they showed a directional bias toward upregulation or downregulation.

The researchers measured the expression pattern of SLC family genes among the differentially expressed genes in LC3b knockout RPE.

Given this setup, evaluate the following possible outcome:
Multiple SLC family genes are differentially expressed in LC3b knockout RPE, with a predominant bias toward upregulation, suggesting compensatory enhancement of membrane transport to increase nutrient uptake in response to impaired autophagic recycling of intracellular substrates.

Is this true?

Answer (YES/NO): NO